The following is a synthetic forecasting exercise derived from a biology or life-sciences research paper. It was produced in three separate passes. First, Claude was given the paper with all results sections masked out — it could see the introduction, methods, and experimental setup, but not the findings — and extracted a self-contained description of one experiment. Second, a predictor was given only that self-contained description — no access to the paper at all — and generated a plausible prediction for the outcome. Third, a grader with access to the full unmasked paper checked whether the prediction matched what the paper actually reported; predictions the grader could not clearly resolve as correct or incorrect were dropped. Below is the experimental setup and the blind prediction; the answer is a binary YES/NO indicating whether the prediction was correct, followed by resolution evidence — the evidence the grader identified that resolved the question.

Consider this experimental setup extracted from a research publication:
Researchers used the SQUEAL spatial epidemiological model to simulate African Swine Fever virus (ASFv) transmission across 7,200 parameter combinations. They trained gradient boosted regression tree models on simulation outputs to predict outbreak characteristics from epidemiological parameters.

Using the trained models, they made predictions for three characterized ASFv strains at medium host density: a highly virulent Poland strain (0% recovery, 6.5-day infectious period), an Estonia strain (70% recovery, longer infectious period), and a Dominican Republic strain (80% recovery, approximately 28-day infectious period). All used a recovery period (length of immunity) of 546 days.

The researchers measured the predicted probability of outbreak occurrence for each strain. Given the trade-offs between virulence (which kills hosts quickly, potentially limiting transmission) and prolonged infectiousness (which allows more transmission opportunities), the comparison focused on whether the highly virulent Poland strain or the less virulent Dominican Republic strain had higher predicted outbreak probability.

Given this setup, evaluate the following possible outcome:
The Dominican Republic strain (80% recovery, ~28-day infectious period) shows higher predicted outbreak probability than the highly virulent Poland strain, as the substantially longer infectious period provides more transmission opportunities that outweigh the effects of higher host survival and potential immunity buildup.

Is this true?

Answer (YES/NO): YES